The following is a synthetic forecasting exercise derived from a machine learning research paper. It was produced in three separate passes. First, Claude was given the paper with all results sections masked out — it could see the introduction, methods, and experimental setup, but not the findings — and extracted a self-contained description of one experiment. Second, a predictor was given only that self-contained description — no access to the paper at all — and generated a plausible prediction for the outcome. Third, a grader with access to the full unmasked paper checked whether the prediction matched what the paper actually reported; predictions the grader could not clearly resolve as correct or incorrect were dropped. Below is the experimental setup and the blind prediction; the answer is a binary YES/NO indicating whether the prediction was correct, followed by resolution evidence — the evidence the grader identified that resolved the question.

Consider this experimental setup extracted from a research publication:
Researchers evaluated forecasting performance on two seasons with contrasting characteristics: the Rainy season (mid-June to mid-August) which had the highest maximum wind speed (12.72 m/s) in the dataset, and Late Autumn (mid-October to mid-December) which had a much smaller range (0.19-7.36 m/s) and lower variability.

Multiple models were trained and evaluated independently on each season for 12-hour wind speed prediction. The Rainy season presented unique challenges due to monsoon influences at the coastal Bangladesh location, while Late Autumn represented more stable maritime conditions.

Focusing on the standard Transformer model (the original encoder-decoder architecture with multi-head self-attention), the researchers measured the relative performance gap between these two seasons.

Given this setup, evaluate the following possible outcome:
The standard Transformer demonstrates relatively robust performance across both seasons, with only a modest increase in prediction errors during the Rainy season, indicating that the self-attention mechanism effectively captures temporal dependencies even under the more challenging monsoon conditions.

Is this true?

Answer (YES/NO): NO